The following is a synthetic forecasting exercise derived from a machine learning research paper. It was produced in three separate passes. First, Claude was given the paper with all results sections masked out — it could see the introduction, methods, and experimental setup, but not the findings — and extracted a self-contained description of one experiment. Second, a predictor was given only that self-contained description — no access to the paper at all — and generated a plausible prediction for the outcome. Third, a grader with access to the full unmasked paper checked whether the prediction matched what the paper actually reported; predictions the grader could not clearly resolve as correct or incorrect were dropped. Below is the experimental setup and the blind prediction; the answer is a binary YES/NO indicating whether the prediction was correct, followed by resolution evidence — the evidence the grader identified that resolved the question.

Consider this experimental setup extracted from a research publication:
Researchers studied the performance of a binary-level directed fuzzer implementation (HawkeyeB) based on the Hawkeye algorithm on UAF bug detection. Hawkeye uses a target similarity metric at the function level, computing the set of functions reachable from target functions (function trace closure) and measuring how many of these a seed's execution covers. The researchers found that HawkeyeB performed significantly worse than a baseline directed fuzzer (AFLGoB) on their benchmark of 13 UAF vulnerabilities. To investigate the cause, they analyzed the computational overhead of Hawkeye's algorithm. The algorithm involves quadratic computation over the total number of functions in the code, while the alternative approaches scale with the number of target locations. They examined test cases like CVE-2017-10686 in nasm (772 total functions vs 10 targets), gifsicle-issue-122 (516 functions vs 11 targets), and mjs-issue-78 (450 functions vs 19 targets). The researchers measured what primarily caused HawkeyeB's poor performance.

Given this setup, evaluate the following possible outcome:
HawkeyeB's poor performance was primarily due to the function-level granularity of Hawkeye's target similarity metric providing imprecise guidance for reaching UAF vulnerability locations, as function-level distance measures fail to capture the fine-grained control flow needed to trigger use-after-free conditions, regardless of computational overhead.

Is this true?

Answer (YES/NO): NO